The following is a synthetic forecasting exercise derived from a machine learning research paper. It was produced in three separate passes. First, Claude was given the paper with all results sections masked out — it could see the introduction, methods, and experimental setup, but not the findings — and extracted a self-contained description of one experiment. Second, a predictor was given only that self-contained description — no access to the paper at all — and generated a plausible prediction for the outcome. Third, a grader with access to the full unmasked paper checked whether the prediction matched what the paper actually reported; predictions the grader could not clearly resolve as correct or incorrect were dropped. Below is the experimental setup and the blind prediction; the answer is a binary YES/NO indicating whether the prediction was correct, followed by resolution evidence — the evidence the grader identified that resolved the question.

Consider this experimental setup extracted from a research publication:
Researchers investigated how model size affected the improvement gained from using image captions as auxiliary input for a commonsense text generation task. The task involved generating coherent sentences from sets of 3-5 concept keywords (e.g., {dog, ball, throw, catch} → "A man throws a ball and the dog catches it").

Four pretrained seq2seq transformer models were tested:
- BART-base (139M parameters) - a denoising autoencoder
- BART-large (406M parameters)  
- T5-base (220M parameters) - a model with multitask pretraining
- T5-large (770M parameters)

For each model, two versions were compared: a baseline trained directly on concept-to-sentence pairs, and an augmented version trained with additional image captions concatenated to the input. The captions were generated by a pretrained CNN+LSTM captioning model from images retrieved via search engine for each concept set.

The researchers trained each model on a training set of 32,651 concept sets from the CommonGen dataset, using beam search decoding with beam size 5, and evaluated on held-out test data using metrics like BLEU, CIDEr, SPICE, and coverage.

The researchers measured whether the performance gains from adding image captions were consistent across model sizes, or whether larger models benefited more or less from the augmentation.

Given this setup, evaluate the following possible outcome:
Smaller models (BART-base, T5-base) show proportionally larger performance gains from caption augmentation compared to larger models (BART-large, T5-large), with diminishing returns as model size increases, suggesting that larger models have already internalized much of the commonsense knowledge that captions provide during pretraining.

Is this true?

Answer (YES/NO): NO